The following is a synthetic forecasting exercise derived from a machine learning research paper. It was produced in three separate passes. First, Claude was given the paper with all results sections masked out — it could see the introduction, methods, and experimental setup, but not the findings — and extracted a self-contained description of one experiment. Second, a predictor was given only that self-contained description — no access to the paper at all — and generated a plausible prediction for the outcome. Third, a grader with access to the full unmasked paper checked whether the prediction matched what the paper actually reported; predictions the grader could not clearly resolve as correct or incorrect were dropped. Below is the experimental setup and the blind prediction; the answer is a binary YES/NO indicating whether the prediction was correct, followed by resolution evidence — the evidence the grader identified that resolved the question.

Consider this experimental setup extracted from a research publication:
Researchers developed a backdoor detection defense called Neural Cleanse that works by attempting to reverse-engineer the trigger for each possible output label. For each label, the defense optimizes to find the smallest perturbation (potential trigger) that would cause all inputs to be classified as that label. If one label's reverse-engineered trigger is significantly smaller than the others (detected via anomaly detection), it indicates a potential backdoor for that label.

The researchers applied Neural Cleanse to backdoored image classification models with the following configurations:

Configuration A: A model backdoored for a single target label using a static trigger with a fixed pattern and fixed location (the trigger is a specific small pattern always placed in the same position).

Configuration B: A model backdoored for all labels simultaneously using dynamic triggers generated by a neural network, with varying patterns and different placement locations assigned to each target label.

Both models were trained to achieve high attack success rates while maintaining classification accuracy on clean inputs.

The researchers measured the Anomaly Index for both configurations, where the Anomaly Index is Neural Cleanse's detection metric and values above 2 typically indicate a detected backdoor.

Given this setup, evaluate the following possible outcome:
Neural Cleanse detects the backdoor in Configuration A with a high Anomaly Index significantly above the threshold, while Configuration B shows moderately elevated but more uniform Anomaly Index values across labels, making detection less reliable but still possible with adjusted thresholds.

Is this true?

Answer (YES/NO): NO